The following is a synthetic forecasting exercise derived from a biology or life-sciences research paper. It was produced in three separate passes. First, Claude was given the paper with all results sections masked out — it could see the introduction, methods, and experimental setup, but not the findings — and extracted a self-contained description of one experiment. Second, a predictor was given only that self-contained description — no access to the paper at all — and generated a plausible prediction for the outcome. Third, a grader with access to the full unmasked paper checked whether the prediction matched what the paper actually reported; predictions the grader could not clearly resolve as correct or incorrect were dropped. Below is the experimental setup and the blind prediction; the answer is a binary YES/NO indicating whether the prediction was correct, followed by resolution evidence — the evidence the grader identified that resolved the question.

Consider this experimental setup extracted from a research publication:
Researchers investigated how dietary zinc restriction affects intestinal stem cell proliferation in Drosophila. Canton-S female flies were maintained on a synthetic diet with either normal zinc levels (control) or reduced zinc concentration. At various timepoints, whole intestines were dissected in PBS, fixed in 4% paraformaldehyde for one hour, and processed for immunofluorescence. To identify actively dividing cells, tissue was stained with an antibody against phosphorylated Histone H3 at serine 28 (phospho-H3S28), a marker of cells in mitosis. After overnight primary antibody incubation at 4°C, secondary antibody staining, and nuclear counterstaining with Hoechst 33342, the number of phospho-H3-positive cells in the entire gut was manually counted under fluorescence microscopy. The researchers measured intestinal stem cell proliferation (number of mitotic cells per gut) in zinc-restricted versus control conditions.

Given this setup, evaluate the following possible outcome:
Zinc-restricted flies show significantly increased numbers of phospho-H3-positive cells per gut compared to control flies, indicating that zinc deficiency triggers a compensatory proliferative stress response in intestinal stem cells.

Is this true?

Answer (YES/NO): NO